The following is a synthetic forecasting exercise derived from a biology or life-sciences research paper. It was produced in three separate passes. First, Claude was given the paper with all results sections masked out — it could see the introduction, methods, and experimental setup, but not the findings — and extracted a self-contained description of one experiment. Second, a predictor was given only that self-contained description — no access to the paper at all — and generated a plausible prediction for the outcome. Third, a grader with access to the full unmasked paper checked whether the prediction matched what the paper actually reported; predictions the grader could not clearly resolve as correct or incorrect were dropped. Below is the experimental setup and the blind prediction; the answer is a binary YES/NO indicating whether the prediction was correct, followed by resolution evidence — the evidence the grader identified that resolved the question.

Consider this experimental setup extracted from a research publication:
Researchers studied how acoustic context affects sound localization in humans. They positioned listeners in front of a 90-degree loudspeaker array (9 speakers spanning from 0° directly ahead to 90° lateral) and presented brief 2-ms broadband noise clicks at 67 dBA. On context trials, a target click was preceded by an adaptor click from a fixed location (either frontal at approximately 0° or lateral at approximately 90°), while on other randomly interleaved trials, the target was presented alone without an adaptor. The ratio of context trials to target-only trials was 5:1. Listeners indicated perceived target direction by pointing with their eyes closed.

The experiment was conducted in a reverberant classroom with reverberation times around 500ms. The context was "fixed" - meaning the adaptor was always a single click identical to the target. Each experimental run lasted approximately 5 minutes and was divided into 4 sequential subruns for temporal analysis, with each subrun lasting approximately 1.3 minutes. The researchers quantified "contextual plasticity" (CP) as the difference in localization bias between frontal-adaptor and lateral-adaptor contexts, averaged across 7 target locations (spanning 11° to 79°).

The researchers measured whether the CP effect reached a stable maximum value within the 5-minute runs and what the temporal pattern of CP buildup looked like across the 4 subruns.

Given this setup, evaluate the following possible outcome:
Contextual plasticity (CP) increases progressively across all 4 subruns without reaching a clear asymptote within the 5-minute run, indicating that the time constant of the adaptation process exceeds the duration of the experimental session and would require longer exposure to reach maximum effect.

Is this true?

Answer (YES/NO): NO